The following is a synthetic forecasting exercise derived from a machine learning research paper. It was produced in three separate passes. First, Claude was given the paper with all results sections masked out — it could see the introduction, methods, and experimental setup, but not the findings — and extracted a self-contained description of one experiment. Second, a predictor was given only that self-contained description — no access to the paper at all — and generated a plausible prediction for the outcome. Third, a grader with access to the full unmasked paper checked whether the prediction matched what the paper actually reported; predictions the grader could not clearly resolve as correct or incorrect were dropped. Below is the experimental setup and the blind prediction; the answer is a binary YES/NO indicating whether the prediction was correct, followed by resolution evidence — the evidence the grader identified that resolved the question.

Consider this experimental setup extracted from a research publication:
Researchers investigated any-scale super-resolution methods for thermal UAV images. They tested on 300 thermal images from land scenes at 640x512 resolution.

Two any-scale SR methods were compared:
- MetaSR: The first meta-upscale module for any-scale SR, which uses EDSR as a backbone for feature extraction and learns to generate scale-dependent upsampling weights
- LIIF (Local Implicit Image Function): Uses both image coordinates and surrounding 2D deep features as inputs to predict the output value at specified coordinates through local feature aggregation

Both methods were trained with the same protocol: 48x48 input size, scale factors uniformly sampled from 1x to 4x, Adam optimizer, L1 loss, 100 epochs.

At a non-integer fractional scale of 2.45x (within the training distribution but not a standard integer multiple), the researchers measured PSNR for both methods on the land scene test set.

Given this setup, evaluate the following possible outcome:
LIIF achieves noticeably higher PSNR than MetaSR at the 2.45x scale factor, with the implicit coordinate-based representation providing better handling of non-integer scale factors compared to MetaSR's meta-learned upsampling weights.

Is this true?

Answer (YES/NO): NO